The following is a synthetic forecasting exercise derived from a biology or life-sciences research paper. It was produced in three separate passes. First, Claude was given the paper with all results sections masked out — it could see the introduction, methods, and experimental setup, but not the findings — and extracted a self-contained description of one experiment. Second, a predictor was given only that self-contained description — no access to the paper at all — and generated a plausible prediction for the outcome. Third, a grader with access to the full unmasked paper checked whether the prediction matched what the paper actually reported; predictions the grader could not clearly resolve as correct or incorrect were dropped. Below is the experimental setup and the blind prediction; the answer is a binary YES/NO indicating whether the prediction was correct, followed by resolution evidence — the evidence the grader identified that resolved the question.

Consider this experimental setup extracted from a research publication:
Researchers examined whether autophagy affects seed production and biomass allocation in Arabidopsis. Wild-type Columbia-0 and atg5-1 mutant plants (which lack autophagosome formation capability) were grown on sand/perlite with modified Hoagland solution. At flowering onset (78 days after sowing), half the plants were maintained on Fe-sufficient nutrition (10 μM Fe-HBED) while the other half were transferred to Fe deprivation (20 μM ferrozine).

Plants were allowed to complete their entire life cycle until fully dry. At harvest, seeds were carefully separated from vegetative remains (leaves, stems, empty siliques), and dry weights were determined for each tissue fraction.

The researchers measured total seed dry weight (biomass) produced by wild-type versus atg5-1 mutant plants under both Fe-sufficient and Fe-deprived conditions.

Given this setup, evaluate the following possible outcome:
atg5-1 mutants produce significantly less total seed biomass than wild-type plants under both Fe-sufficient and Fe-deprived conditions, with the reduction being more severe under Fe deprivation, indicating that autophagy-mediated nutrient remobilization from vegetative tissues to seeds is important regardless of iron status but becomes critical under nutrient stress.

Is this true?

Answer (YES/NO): NO